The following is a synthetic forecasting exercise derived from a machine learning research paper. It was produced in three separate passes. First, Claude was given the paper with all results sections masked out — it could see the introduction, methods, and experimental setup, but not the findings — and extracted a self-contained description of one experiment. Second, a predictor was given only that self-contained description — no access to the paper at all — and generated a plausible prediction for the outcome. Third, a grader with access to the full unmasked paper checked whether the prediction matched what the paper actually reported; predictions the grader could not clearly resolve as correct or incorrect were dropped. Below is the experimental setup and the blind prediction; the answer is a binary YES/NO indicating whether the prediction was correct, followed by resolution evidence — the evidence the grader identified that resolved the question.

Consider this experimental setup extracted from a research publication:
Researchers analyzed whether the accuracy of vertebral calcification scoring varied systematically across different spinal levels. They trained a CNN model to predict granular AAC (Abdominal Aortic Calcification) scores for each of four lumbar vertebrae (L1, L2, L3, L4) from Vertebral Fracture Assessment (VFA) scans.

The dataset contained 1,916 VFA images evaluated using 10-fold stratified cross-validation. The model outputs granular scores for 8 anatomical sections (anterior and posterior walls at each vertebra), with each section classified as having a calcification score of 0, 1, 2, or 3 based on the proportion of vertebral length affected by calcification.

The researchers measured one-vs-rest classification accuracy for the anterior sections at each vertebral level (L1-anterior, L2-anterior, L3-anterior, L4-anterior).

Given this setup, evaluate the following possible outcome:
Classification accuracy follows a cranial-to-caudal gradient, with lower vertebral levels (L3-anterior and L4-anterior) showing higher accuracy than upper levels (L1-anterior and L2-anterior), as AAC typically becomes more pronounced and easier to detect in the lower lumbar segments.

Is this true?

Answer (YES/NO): YES